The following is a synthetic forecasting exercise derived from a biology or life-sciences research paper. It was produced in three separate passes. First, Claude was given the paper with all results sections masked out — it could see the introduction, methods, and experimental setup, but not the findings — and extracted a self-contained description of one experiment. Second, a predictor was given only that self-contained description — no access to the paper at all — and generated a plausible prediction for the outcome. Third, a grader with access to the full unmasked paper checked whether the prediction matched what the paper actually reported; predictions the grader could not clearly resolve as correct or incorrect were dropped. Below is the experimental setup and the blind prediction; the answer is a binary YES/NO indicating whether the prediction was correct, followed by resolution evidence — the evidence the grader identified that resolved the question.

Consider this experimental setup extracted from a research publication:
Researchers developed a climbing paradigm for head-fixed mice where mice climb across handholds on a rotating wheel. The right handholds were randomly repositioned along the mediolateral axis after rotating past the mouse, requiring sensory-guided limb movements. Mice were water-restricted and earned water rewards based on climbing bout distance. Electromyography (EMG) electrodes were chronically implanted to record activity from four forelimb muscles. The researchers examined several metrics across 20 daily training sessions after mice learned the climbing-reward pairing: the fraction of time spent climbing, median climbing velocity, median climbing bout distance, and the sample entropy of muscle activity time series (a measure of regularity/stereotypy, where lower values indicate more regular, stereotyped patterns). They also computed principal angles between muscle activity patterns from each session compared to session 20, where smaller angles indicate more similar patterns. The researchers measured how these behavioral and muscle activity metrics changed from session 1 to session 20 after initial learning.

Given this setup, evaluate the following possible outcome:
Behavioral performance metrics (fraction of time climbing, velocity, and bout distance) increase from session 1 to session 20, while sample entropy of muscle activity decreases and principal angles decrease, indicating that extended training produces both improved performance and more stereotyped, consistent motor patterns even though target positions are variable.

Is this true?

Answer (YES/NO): NO